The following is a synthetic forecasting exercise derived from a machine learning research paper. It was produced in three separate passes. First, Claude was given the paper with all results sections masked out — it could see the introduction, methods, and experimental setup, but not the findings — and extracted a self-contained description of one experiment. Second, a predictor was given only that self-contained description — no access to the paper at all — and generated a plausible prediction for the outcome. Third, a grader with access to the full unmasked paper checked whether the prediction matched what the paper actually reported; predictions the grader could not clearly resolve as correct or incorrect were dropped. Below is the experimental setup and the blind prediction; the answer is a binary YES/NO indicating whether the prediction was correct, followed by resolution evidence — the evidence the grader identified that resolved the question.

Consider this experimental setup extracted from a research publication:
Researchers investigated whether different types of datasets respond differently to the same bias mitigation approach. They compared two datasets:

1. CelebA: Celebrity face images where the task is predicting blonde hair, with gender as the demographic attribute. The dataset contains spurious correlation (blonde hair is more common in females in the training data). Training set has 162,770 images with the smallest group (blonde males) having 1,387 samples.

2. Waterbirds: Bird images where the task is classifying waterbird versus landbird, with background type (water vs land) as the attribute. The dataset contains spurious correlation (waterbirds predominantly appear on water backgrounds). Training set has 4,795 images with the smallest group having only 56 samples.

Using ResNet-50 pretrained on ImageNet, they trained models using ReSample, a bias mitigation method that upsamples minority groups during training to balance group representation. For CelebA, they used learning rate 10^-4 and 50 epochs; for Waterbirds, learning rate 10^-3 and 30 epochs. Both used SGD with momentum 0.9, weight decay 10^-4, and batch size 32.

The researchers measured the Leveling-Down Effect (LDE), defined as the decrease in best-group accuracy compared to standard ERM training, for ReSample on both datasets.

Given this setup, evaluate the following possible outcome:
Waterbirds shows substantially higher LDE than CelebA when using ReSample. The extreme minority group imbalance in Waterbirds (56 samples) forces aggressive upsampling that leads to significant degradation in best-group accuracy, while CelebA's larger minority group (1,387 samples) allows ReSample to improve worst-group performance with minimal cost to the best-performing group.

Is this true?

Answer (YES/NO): NO